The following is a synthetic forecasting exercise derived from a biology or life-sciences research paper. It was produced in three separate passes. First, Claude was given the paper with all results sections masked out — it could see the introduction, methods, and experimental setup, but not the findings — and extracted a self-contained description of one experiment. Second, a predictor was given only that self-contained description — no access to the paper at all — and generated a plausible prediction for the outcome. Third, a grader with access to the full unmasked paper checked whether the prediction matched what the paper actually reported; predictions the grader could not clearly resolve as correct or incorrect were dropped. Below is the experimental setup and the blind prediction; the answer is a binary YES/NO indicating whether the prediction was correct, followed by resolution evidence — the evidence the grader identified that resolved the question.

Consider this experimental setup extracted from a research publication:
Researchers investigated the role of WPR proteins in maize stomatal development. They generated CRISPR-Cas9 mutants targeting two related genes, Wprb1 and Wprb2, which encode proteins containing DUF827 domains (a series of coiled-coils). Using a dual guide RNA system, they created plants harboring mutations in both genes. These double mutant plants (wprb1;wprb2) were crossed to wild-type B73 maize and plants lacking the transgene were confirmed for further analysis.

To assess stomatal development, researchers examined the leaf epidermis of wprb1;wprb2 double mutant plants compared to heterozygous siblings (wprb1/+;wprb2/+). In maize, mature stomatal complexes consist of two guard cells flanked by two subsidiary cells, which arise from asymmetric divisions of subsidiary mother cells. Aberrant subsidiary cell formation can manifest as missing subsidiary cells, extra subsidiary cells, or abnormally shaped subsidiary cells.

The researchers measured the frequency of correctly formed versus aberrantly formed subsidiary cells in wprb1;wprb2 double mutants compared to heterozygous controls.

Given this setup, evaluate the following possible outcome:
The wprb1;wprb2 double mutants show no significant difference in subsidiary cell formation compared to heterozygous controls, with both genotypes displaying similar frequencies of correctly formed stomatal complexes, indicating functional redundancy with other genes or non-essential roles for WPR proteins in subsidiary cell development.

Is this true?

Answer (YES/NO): NO